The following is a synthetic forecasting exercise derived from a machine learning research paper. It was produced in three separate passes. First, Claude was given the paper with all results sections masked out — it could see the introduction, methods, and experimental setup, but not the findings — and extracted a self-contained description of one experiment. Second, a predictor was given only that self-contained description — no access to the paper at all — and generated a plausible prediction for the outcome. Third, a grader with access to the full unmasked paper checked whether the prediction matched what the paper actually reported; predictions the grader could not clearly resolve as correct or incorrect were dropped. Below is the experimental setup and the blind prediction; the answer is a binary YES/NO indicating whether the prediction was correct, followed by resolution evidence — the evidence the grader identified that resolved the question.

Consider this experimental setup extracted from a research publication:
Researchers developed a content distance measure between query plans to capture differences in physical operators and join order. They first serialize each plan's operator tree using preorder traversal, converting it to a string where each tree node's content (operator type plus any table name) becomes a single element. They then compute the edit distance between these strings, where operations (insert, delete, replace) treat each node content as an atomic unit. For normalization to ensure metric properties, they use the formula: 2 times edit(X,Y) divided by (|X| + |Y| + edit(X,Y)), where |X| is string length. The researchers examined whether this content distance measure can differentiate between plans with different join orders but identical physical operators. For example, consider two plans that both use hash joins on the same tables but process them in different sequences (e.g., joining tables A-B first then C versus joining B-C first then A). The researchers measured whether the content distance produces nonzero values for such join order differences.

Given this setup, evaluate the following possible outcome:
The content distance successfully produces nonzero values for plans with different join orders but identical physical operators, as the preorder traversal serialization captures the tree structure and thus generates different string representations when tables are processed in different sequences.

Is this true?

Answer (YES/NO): YES